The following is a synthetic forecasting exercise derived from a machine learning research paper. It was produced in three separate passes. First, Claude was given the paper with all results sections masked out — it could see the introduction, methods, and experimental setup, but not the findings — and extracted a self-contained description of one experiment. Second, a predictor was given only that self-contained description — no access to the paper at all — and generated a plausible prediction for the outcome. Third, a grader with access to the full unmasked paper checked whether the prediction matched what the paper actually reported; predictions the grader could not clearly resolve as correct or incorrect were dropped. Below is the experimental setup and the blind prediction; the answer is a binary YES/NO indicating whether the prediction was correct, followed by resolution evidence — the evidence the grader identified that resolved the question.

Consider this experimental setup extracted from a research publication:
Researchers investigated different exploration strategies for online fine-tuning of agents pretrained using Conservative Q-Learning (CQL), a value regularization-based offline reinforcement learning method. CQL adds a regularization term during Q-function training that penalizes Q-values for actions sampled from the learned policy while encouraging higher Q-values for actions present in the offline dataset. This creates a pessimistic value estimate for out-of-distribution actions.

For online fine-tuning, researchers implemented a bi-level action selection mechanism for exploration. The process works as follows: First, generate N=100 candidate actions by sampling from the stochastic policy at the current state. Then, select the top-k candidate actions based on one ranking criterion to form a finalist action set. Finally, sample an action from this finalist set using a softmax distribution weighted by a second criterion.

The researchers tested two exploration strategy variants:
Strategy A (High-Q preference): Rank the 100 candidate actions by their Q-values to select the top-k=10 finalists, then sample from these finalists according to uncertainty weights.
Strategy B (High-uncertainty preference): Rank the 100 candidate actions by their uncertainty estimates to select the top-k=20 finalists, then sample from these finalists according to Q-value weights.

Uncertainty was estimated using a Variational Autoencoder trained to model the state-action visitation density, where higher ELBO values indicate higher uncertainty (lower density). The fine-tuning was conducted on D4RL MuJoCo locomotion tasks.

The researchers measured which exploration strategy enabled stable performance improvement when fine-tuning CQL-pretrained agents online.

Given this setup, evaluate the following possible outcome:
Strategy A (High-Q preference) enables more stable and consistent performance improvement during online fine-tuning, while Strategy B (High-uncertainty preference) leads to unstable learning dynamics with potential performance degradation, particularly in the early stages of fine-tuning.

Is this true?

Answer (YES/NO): NO